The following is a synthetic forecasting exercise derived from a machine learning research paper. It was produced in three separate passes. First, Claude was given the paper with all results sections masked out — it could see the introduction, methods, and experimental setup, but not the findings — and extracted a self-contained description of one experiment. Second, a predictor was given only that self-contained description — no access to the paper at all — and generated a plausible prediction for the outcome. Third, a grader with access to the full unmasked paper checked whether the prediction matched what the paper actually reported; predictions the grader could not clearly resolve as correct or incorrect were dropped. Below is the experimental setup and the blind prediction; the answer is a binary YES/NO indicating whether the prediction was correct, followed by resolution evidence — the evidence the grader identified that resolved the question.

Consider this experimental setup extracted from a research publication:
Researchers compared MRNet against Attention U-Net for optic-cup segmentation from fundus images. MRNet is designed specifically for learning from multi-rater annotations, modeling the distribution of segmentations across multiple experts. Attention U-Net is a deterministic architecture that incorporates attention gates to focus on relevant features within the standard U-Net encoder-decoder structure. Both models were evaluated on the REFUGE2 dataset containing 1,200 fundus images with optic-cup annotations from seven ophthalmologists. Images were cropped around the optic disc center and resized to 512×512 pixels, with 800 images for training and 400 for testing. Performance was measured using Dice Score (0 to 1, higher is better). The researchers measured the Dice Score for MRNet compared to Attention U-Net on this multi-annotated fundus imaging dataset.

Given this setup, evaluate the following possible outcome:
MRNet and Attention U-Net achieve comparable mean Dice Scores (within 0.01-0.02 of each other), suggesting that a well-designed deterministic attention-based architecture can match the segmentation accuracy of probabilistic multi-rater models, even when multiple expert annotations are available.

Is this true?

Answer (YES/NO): NO